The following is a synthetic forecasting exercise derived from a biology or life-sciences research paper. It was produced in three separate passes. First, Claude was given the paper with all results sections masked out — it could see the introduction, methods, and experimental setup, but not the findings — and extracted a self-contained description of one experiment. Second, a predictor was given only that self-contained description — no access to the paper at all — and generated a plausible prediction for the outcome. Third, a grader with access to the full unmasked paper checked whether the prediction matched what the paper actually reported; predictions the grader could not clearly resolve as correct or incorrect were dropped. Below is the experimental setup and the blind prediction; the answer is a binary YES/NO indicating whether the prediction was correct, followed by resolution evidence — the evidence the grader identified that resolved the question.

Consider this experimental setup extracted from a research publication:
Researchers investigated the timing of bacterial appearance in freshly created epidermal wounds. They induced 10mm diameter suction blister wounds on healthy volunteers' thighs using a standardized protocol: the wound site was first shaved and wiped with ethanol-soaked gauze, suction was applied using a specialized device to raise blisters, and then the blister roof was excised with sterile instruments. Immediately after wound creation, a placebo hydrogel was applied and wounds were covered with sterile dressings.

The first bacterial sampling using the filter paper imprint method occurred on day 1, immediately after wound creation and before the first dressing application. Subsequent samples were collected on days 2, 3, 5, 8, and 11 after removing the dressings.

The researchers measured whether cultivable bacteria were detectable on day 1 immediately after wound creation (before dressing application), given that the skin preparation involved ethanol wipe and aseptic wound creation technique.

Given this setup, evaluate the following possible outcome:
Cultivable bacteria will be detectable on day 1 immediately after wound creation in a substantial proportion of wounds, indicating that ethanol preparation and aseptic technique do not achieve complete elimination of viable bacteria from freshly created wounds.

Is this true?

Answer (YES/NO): NO